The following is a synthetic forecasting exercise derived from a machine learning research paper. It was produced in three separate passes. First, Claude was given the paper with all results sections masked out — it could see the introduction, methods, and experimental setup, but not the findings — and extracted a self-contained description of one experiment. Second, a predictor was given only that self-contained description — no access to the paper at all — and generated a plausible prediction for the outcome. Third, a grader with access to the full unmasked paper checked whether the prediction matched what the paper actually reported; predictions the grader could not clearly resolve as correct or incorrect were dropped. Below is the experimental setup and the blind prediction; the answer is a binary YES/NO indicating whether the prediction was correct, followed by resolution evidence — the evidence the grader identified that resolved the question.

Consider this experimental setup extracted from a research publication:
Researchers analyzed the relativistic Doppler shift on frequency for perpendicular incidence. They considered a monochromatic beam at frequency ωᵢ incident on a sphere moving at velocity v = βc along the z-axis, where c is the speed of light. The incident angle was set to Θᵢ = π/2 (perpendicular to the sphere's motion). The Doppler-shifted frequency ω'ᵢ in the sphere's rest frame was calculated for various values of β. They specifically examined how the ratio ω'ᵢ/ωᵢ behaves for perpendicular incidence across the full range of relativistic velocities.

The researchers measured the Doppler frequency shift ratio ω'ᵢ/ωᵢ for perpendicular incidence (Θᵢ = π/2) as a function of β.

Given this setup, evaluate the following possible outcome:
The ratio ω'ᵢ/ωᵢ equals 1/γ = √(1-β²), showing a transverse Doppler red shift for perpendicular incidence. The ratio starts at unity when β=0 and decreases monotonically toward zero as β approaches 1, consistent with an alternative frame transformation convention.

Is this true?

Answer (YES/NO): NO